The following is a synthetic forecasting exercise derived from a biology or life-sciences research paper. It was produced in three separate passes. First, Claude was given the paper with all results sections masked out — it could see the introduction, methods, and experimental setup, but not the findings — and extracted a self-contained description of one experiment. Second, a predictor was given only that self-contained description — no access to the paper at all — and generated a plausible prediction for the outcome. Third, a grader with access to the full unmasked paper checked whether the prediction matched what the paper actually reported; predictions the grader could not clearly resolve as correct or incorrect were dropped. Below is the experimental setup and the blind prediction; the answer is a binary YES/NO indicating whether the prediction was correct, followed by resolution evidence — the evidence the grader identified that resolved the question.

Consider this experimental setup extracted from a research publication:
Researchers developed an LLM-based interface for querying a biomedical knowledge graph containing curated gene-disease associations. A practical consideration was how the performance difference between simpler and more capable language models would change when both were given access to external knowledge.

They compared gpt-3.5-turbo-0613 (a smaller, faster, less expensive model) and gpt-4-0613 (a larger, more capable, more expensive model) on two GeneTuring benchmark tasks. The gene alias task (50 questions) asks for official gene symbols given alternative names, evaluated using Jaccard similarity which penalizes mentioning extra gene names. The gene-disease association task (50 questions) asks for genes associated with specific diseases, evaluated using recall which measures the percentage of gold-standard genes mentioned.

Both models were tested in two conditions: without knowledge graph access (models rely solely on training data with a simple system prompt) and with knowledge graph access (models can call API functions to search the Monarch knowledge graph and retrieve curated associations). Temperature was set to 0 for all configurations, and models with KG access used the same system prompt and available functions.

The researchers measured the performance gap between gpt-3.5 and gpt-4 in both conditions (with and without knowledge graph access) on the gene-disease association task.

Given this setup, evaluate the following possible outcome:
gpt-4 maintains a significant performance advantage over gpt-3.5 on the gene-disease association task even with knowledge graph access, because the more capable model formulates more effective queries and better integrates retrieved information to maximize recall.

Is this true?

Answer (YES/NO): NO